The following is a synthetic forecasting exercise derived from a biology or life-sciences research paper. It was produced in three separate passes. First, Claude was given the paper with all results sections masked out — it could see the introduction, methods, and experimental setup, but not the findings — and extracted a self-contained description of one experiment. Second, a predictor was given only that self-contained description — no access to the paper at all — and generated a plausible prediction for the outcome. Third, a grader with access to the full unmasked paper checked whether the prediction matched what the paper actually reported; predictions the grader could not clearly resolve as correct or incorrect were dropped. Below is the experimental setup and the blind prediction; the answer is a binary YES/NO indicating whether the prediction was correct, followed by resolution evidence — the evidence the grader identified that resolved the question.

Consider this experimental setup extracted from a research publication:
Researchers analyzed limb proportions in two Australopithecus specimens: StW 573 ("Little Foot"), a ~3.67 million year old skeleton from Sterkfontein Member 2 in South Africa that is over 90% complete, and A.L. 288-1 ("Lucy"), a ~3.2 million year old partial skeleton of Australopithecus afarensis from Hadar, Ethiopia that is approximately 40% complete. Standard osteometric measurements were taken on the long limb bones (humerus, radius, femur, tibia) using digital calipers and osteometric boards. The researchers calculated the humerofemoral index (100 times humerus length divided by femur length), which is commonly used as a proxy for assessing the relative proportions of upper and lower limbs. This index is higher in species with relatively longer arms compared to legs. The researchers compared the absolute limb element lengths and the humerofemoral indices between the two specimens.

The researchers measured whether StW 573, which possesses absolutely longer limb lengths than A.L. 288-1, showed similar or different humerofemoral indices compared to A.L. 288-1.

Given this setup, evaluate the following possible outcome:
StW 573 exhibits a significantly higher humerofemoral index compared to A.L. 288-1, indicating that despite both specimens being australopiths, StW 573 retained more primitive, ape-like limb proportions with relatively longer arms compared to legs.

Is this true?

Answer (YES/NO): NO